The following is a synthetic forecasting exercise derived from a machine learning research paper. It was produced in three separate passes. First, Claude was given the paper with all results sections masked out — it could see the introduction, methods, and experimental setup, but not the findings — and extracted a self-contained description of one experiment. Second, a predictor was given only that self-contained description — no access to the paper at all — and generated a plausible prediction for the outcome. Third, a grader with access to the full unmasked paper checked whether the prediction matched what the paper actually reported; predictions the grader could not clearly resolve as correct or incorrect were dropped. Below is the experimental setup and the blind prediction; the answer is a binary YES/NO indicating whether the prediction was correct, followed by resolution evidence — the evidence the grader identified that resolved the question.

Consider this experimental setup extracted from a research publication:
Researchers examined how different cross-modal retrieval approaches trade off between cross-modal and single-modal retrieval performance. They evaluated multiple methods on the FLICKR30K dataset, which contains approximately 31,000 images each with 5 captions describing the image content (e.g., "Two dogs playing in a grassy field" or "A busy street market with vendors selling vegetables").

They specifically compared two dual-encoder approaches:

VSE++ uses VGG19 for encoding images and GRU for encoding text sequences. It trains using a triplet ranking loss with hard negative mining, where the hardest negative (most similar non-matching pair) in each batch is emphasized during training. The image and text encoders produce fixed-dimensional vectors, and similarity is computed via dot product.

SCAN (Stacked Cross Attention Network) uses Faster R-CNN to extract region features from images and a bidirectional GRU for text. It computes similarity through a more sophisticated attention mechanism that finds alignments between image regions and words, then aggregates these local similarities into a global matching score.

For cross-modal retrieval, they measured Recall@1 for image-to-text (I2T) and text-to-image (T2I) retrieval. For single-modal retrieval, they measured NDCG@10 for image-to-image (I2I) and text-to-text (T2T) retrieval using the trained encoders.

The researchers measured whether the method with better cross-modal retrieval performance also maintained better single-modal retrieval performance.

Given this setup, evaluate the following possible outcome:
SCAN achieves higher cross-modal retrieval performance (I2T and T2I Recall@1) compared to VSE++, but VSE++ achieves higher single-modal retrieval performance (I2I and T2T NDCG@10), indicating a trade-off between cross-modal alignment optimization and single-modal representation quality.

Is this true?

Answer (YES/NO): YES